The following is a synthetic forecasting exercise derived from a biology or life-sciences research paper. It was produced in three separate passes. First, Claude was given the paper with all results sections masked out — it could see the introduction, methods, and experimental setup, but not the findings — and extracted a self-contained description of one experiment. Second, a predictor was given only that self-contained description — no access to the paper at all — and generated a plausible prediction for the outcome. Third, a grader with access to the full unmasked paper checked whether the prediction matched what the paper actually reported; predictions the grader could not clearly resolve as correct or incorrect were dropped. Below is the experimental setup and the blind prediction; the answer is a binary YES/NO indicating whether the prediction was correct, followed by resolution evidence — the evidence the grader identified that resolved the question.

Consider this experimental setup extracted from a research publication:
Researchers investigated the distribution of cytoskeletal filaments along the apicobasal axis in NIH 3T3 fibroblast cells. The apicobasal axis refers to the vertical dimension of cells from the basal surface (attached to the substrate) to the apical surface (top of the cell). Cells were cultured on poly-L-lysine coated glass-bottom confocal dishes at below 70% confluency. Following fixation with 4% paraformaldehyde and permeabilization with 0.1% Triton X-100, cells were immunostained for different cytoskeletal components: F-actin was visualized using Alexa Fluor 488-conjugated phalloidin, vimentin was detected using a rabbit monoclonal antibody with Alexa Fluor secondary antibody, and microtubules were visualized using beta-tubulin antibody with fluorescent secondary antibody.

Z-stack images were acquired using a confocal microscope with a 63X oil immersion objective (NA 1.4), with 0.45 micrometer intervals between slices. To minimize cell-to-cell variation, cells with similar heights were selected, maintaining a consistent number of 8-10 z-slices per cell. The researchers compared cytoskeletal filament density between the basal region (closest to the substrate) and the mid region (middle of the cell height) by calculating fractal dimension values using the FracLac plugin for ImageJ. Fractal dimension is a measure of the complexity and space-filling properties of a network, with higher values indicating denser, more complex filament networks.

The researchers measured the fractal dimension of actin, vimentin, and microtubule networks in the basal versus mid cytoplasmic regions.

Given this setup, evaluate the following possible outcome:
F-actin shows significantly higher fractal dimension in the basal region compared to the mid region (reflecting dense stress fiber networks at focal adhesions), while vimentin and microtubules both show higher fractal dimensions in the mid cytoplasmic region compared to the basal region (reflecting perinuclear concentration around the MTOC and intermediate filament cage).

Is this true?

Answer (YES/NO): NO